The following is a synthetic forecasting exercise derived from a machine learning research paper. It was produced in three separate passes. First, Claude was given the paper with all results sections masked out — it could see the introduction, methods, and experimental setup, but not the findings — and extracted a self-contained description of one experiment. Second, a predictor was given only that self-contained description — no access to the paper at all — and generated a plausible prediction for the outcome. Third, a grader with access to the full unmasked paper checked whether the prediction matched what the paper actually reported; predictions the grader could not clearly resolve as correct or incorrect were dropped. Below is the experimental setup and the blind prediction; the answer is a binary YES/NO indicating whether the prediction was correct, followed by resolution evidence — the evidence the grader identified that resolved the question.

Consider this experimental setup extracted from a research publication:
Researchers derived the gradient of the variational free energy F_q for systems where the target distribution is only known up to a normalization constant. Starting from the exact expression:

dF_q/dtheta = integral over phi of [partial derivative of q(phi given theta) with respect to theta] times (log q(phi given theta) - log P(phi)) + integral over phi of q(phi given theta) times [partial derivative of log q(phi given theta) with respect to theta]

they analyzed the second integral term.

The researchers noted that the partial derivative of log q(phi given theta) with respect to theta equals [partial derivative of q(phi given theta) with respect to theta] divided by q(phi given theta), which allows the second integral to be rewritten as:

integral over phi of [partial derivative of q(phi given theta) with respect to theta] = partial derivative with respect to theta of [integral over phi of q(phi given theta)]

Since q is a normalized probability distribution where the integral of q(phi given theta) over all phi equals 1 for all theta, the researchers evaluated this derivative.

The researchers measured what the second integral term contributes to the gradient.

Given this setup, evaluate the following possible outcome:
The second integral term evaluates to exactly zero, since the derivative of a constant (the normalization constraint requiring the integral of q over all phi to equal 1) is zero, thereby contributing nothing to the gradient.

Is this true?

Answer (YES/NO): YES